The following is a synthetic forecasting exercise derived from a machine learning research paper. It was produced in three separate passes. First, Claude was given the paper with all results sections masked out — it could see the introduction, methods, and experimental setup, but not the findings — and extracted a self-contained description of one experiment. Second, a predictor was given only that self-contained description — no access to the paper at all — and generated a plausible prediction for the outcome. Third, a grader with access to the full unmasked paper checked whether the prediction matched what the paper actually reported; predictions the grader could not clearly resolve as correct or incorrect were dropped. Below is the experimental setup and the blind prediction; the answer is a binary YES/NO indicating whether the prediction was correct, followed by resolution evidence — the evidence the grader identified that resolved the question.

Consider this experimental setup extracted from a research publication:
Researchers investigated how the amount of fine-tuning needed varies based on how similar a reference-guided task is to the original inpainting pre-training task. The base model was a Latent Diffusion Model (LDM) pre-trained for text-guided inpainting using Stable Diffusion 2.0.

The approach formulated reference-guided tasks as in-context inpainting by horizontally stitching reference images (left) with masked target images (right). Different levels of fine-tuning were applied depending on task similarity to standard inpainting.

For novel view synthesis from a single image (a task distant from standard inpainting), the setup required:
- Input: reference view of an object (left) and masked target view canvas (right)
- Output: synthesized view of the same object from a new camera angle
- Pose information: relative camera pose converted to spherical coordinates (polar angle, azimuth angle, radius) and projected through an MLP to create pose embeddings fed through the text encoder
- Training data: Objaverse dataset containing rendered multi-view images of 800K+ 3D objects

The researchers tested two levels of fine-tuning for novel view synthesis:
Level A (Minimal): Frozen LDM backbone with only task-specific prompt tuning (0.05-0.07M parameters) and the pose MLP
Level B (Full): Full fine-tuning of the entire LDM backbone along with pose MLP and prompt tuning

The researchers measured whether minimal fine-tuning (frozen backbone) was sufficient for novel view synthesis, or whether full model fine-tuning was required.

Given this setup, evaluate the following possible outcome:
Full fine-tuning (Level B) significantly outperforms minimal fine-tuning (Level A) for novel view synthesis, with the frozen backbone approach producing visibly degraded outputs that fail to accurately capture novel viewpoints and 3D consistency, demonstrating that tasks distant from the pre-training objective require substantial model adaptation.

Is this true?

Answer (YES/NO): NO